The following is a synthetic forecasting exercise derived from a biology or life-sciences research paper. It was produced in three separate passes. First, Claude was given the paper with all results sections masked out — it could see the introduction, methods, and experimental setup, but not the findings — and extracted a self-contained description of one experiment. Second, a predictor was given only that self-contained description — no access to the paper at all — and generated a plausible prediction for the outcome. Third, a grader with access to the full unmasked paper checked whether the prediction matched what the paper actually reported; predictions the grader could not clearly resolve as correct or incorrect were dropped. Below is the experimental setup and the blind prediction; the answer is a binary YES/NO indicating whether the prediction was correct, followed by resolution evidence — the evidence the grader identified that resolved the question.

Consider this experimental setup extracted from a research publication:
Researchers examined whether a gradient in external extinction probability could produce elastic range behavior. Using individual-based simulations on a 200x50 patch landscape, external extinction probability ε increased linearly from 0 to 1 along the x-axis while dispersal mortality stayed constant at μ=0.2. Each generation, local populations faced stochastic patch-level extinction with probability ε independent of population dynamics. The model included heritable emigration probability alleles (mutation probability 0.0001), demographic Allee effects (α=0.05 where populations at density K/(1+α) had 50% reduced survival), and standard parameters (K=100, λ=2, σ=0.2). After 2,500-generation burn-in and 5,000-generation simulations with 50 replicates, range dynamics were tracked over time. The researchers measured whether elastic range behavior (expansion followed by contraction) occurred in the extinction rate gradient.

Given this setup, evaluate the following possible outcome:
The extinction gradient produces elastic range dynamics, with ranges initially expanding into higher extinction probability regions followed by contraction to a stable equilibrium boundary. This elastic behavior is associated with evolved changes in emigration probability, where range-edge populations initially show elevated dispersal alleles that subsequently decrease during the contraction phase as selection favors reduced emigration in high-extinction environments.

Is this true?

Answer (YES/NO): NO